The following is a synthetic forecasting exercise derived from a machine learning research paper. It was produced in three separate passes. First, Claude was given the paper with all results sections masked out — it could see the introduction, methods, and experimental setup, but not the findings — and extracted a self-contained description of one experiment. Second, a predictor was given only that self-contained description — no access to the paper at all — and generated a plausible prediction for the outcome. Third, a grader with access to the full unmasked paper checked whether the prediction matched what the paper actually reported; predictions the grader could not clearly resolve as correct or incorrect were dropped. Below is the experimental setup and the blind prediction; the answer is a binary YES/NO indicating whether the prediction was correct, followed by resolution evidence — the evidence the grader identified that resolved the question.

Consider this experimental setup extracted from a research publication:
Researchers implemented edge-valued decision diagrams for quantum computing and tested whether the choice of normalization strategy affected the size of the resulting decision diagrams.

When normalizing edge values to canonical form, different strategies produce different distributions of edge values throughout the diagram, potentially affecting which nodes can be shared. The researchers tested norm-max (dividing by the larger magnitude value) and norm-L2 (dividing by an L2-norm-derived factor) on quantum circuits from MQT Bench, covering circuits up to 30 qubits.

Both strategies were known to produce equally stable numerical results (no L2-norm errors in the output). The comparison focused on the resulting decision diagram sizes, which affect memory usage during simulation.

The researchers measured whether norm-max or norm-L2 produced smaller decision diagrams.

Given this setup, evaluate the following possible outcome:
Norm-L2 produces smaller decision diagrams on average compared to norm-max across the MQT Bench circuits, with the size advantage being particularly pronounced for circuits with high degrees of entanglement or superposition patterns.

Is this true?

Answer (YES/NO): NO